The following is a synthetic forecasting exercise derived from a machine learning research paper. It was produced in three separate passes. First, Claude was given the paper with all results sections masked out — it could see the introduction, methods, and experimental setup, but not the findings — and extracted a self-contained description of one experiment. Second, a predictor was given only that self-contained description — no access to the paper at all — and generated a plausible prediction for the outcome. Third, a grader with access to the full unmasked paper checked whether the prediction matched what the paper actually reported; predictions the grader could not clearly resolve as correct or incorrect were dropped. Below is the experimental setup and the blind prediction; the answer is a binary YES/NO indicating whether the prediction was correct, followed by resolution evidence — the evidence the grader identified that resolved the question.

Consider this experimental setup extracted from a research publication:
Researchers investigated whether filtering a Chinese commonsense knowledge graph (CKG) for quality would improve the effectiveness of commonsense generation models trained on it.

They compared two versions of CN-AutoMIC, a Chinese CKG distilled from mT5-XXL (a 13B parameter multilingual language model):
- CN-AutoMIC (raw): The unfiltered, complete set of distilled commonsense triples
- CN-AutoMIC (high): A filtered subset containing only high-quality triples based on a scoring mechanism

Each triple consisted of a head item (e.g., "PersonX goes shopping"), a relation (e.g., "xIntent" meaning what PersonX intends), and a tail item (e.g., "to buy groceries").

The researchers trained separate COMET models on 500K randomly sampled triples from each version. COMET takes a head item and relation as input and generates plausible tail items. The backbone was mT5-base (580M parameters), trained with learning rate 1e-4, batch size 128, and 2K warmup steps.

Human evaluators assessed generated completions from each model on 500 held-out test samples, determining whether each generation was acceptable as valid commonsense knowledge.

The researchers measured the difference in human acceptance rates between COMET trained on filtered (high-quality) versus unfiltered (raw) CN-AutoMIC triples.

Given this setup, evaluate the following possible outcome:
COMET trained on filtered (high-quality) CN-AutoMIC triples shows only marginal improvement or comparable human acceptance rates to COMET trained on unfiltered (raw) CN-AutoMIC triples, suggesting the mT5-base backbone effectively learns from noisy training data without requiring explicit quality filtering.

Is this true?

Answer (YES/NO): NO